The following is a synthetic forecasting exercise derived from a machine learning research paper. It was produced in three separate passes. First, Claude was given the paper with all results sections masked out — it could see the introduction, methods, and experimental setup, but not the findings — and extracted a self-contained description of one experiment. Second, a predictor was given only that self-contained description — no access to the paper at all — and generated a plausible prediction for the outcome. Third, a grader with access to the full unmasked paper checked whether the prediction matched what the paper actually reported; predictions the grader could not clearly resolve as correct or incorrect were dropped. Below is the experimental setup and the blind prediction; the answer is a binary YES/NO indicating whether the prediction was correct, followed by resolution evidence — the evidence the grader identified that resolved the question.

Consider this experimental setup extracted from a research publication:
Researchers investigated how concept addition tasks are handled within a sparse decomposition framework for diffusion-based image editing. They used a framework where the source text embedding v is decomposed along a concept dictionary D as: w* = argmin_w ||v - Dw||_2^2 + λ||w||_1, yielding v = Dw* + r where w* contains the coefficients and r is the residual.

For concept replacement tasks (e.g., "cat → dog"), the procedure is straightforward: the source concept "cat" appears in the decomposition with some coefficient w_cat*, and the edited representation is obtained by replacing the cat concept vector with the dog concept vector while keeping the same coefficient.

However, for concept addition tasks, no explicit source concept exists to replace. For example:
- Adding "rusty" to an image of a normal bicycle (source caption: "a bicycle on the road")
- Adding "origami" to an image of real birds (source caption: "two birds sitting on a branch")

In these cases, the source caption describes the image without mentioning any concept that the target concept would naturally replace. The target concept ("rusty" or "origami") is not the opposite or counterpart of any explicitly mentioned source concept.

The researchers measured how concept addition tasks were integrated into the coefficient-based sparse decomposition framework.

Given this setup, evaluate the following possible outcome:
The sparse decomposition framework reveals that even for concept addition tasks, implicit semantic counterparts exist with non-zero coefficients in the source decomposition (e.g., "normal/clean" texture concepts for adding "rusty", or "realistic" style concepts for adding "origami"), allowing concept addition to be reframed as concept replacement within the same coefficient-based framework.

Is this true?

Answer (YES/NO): NO